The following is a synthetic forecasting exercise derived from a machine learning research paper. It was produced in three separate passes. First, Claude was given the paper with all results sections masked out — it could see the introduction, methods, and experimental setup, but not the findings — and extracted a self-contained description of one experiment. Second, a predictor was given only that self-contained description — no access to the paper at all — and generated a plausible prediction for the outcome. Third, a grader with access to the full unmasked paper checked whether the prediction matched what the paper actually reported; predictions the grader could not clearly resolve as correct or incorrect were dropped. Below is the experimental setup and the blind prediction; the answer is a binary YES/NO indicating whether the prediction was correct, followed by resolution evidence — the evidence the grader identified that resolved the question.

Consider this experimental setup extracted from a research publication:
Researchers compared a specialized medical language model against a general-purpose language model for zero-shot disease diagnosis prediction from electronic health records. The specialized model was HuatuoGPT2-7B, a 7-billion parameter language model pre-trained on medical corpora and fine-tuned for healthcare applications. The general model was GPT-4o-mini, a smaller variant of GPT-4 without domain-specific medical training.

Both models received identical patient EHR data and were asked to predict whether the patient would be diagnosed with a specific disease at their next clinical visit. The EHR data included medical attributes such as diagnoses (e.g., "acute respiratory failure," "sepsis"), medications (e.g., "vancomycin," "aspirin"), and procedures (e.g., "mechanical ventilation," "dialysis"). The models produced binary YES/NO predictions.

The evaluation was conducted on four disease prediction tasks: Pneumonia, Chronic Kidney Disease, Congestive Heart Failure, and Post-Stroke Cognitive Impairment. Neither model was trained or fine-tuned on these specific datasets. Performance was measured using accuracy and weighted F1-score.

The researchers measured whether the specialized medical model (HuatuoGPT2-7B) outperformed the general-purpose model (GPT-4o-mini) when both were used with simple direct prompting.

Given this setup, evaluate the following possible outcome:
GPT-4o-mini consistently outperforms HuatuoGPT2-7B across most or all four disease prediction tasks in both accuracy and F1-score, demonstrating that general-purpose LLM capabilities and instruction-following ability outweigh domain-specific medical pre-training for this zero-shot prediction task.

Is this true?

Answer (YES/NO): NO